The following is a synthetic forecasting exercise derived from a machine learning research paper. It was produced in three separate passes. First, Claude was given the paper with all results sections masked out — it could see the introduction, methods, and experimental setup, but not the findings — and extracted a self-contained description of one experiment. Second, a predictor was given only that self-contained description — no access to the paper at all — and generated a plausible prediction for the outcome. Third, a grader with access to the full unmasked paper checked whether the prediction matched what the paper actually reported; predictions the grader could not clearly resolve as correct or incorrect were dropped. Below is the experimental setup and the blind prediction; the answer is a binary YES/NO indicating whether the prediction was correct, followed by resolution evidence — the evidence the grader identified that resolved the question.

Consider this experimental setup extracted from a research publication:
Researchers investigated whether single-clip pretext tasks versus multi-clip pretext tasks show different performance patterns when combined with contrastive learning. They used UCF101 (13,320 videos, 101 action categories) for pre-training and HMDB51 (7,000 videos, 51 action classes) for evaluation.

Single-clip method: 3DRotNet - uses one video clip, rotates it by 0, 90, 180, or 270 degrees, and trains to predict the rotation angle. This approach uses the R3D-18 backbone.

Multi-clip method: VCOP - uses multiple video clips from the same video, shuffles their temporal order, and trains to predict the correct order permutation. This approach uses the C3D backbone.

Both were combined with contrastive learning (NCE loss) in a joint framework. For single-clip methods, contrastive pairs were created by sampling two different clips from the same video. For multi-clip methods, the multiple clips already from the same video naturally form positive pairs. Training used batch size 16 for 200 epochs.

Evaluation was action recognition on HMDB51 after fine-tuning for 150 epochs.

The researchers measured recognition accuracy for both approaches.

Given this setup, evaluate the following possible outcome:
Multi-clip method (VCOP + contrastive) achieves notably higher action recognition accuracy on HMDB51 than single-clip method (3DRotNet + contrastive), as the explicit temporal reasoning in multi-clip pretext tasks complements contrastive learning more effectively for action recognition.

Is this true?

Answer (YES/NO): NO